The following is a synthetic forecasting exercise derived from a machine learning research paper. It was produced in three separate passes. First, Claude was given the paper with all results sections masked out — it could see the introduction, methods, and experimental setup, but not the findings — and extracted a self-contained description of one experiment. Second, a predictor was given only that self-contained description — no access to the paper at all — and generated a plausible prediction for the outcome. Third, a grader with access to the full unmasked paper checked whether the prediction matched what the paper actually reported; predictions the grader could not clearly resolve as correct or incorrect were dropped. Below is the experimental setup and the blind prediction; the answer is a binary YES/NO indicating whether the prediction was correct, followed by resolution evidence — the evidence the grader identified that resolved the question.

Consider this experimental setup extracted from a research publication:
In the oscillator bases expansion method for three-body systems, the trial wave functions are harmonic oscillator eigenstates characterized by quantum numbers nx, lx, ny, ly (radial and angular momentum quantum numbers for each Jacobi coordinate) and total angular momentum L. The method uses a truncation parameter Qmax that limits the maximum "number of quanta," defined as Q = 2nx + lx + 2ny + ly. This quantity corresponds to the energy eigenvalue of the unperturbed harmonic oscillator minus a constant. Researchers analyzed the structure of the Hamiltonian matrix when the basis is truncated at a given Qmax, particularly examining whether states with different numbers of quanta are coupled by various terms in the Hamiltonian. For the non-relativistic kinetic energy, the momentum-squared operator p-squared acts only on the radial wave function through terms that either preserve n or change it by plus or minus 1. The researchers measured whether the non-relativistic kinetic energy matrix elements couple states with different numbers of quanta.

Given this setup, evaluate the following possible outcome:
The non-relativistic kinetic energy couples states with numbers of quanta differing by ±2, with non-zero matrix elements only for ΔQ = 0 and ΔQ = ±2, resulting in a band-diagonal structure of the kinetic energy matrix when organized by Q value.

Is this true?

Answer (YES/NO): YES